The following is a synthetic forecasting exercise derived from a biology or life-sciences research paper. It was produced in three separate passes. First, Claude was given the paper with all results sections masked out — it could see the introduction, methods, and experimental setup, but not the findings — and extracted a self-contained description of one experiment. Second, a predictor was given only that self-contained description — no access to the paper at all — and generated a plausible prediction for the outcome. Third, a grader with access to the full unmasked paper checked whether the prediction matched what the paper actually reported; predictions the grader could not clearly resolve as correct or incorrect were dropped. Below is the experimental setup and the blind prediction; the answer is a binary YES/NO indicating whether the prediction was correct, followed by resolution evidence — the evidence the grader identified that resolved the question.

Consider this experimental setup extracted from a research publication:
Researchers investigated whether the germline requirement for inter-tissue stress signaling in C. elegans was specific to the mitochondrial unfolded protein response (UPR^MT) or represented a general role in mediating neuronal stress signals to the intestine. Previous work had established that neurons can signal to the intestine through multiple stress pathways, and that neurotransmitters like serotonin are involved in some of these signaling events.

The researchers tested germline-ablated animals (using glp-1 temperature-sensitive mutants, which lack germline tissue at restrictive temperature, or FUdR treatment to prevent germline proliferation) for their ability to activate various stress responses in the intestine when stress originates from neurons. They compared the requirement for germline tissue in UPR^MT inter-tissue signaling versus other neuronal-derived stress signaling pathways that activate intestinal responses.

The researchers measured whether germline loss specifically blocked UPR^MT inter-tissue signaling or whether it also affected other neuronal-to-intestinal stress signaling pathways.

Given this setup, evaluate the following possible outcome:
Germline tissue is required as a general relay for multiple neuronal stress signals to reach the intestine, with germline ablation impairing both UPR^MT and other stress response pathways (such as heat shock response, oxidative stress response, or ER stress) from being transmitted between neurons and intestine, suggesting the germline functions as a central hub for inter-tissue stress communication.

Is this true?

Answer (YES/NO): NO